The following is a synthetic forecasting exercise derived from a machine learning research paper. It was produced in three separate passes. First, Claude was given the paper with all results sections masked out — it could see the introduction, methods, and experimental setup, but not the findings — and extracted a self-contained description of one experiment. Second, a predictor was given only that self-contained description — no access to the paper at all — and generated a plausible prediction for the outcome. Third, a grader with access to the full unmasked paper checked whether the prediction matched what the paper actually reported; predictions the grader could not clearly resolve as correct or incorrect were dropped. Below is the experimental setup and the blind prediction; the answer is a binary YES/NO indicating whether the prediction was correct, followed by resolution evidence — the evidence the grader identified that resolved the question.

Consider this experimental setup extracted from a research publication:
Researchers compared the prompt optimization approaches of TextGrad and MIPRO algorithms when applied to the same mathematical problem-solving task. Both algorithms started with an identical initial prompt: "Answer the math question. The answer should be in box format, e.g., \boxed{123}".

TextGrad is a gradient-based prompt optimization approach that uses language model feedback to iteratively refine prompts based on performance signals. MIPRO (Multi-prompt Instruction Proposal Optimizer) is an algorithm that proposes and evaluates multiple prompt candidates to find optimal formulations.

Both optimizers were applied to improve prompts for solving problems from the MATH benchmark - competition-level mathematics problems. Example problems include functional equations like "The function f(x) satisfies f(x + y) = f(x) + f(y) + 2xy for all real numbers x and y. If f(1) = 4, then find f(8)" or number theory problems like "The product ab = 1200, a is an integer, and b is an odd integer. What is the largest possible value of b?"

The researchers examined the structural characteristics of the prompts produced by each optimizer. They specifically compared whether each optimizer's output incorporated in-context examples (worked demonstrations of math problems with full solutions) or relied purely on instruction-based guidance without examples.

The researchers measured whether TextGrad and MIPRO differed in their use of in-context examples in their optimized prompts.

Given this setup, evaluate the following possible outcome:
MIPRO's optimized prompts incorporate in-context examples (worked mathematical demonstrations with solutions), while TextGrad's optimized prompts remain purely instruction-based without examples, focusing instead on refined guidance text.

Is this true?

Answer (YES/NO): YES